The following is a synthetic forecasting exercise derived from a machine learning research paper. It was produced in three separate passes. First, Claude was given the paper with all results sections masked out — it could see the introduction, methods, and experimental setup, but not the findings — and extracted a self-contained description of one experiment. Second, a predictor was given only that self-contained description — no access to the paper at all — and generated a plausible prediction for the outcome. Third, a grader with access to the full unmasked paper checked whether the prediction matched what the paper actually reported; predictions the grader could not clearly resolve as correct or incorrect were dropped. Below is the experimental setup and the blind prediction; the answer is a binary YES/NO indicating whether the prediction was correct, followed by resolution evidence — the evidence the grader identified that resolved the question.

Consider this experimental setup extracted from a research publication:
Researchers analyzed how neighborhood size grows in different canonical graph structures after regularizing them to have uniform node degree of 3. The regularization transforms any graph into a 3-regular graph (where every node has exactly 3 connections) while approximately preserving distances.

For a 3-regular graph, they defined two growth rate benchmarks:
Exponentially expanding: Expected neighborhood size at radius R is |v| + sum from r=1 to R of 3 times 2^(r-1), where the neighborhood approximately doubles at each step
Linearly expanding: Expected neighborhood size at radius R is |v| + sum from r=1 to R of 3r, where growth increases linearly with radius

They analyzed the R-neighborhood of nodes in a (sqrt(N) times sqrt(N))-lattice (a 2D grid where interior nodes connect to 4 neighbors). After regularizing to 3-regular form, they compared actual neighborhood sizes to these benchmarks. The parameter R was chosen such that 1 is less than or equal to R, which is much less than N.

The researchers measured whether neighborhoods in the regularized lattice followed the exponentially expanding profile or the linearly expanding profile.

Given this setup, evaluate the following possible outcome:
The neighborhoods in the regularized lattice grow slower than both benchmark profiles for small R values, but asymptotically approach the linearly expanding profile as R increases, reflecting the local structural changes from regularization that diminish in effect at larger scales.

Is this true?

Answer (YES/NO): NO